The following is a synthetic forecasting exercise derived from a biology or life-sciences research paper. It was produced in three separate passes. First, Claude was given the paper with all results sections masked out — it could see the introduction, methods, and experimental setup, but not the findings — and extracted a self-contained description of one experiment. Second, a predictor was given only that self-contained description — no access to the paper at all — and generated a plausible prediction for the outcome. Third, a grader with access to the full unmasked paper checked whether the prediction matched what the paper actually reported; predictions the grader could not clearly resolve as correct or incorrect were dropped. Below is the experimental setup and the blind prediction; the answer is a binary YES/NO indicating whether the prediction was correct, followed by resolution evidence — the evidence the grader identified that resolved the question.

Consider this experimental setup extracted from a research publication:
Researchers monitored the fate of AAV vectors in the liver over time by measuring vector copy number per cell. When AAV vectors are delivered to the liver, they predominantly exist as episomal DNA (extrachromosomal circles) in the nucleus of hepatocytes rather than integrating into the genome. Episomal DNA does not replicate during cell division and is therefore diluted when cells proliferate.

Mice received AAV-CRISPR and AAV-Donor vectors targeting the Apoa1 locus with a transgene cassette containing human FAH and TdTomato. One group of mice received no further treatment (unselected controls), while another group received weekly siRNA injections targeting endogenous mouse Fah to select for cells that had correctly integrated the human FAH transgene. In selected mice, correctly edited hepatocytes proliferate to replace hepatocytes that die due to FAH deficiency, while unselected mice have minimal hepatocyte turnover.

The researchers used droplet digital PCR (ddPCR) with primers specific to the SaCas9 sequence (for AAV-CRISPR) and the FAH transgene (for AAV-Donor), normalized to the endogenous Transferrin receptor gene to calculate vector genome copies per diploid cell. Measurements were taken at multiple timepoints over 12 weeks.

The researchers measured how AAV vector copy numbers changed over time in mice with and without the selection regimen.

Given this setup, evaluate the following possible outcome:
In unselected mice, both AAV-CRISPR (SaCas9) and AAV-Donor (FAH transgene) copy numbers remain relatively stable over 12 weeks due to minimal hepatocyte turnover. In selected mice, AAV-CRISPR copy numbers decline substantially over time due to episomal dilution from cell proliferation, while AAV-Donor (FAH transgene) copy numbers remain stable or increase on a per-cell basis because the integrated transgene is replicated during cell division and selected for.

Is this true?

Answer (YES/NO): NO